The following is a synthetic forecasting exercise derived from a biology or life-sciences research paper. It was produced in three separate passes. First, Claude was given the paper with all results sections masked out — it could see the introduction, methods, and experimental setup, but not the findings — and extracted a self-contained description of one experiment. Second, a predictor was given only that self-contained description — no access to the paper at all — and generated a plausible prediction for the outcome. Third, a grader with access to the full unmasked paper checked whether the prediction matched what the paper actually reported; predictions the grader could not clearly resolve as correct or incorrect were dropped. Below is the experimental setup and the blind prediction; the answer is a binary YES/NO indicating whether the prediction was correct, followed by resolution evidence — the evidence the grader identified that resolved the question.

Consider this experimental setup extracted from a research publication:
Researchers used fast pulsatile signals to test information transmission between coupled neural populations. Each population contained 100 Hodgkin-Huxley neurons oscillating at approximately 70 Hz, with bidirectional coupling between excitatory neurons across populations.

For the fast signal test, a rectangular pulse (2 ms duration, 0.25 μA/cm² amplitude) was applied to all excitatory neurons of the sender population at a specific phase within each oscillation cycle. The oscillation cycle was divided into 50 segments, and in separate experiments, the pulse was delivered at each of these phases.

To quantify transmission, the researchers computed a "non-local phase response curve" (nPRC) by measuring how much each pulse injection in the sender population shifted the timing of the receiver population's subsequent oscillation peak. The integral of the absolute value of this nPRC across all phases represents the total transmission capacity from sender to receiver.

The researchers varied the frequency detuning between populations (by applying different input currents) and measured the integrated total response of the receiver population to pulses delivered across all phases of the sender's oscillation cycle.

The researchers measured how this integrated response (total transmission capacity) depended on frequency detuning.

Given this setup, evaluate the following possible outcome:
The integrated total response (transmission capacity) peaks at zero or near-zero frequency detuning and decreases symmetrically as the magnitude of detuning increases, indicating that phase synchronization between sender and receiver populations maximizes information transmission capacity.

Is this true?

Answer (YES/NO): NO